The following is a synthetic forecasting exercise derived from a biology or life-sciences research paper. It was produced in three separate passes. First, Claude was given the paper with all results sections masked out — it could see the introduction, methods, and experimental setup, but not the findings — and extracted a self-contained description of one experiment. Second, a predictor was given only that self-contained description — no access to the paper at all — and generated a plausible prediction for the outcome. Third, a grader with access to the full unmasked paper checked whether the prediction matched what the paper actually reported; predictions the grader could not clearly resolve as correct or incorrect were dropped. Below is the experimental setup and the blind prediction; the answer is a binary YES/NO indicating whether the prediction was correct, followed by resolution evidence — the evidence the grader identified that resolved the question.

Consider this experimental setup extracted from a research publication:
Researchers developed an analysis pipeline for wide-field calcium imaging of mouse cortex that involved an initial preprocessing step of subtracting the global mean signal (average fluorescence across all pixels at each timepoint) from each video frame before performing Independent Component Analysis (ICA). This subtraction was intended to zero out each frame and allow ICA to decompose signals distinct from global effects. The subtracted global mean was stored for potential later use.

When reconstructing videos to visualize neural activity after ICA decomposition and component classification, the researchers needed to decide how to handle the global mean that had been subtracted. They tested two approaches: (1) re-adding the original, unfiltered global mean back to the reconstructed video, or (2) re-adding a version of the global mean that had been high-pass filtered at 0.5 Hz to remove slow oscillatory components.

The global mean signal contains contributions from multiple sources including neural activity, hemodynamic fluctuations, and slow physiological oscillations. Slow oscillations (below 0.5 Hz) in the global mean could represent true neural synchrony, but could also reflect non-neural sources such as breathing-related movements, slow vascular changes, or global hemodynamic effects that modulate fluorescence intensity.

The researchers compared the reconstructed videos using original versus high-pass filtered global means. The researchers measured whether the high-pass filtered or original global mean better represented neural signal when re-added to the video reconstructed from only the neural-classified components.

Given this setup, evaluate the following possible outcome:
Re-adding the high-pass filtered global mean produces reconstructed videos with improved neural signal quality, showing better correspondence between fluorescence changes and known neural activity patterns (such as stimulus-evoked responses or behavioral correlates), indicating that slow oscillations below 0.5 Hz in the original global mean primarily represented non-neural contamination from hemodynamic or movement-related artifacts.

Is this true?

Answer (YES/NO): YES